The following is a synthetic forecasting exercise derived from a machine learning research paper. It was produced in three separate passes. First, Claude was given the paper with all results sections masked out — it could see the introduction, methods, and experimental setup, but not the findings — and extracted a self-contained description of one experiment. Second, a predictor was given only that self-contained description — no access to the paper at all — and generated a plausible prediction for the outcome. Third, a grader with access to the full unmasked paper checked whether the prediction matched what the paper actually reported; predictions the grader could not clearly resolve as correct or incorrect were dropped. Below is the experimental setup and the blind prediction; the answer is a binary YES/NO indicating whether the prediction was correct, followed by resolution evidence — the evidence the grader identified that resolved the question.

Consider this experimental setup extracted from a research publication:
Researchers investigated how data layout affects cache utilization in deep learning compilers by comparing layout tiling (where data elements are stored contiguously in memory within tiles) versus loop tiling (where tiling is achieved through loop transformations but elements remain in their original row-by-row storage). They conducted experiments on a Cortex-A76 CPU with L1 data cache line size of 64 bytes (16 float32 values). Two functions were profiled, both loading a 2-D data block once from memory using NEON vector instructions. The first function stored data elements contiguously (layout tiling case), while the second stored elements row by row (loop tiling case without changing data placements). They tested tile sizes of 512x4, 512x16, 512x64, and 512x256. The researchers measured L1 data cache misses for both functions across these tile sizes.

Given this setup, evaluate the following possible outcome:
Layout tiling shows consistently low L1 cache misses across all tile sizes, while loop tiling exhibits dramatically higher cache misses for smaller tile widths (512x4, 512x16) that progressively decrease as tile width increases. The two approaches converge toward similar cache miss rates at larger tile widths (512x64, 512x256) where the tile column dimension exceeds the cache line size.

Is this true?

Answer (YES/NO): NO